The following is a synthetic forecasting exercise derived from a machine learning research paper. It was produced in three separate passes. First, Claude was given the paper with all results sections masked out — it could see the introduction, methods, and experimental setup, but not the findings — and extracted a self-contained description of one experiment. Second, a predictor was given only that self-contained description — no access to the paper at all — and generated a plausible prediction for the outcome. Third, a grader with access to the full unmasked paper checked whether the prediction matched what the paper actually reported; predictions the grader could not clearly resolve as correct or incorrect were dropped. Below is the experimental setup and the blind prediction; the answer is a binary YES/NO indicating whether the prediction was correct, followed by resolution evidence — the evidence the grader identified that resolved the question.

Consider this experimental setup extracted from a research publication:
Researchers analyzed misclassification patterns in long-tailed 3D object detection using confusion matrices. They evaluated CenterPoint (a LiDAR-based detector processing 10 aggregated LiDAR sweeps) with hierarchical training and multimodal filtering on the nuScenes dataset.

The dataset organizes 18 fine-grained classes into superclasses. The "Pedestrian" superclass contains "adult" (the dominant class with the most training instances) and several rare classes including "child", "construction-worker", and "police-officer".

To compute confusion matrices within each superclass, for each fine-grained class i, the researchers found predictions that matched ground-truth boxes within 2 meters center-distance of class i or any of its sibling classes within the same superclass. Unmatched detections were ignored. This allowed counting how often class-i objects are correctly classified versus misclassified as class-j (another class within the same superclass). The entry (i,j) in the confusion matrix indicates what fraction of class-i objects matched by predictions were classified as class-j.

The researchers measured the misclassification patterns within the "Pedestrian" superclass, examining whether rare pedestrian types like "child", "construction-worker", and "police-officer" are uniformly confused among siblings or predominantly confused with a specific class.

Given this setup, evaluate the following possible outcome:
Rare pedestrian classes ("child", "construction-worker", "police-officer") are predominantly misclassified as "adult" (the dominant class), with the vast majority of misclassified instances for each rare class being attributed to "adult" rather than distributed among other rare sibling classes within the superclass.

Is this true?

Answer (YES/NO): YES